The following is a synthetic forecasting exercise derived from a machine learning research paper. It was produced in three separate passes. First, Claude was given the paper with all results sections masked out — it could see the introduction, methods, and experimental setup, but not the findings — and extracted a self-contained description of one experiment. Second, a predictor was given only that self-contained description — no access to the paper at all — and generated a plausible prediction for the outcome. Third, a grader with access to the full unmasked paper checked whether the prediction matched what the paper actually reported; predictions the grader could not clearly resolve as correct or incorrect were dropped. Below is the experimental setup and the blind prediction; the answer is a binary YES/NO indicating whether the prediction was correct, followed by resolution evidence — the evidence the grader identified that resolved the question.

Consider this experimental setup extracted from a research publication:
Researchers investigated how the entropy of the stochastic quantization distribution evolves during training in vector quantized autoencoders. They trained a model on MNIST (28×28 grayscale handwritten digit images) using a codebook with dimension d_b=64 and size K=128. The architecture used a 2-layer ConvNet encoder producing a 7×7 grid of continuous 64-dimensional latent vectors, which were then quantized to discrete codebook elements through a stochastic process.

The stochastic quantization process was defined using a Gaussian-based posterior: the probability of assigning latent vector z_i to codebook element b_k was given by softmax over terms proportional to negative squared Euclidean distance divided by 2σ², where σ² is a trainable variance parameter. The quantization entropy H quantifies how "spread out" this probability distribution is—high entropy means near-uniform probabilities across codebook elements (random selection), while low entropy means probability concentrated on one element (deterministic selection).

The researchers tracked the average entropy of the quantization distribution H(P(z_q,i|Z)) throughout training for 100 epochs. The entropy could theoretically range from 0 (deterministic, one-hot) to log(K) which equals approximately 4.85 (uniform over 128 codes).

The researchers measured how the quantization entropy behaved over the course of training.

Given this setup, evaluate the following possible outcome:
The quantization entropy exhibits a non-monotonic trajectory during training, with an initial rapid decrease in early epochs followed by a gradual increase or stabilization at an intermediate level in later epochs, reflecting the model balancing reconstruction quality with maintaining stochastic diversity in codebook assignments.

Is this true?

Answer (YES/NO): NO